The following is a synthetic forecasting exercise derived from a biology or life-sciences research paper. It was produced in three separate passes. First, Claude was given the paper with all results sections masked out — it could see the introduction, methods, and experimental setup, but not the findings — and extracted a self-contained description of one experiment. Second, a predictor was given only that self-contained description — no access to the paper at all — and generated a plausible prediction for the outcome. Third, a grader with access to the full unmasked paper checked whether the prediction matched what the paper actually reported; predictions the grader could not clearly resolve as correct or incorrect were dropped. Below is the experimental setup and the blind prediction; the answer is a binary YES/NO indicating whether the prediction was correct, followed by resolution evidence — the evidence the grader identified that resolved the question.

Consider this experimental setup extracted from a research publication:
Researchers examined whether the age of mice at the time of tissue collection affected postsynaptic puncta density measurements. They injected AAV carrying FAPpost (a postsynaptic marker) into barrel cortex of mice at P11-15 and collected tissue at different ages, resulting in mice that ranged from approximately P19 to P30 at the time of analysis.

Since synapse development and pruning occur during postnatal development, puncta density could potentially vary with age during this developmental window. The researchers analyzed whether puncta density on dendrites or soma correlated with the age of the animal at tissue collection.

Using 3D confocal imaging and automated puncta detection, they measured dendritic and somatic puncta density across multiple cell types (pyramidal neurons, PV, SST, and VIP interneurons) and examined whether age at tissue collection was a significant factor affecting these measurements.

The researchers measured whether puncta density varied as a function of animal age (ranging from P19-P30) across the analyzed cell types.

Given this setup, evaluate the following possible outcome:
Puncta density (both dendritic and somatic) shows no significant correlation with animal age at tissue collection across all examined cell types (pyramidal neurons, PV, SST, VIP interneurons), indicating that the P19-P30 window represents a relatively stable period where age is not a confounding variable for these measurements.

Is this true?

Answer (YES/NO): YES